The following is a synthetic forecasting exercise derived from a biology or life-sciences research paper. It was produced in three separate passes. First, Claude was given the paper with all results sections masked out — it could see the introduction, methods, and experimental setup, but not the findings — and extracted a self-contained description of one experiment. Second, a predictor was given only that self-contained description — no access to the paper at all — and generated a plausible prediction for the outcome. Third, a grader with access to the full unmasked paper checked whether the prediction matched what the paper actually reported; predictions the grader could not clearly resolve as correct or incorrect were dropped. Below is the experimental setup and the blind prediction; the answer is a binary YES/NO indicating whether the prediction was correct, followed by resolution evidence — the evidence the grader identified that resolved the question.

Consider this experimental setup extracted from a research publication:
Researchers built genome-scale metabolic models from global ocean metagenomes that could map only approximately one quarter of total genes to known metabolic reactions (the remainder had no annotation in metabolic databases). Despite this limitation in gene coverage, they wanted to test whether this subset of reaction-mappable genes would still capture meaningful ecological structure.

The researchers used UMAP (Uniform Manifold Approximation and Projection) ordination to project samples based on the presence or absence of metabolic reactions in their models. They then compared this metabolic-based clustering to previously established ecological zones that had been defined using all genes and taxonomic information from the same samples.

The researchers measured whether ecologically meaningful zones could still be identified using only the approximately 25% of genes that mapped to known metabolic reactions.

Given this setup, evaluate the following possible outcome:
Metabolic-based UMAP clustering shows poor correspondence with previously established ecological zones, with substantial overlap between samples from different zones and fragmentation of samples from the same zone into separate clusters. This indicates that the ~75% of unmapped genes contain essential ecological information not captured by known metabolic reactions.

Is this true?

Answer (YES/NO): NO